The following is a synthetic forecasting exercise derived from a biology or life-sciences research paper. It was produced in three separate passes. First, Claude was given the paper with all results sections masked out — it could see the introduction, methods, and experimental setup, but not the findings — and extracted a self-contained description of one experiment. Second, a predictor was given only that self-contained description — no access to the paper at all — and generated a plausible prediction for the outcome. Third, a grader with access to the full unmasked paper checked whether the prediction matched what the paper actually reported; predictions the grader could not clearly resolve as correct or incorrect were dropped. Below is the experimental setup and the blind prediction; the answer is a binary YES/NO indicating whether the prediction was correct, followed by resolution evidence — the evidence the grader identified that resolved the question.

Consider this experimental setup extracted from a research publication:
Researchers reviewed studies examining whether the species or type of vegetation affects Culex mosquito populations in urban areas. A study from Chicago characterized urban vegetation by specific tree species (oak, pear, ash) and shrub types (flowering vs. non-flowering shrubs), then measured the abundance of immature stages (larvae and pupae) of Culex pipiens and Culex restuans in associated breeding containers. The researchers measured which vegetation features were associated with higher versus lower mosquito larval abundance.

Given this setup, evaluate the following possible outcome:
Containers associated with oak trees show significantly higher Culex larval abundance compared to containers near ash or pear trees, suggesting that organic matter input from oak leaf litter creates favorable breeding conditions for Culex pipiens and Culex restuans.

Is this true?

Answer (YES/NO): NO